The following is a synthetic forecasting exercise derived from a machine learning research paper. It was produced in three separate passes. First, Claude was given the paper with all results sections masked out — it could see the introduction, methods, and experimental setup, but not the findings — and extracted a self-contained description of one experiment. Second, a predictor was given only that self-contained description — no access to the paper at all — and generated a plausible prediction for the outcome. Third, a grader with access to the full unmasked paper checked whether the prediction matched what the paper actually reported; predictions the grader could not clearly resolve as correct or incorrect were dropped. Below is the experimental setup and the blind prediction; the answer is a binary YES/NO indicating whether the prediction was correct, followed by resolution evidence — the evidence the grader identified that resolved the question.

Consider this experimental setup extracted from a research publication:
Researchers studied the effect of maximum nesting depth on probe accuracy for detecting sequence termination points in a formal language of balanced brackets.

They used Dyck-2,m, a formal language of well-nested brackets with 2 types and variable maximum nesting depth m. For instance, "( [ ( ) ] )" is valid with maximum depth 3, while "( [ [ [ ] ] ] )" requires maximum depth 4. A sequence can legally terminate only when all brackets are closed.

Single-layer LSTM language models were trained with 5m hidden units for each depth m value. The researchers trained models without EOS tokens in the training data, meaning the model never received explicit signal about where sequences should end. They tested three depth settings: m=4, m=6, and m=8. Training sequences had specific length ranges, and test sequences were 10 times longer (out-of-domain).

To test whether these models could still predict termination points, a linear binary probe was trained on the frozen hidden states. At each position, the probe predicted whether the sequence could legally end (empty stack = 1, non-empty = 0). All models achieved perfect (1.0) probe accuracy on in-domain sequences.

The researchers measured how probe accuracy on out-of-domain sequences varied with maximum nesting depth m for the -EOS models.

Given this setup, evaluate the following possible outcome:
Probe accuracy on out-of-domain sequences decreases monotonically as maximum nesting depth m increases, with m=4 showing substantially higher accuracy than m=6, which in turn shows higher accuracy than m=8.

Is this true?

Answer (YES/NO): NO